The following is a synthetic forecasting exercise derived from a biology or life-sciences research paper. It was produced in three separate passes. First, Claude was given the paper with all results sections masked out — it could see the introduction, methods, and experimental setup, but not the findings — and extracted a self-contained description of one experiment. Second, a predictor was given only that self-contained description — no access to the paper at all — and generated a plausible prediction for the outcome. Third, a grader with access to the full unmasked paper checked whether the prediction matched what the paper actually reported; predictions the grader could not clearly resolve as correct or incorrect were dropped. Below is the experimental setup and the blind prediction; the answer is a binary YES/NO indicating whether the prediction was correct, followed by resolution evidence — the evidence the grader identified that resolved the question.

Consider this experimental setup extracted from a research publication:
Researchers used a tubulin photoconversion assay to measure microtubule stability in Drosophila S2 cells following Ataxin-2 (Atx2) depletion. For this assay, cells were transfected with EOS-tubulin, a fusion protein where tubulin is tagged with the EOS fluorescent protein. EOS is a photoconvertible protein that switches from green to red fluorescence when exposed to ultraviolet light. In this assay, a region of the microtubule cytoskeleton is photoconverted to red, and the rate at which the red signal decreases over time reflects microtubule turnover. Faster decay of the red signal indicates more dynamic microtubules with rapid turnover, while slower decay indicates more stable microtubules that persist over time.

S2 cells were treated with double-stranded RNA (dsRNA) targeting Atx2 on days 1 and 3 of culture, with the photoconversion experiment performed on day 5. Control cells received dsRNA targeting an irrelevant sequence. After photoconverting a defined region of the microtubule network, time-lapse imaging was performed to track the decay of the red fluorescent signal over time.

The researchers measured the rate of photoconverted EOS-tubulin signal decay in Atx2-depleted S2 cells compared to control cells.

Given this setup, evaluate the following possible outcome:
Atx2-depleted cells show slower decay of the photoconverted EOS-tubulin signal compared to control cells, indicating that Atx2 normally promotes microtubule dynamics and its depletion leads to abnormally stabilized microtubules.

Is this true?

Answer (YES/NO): YES